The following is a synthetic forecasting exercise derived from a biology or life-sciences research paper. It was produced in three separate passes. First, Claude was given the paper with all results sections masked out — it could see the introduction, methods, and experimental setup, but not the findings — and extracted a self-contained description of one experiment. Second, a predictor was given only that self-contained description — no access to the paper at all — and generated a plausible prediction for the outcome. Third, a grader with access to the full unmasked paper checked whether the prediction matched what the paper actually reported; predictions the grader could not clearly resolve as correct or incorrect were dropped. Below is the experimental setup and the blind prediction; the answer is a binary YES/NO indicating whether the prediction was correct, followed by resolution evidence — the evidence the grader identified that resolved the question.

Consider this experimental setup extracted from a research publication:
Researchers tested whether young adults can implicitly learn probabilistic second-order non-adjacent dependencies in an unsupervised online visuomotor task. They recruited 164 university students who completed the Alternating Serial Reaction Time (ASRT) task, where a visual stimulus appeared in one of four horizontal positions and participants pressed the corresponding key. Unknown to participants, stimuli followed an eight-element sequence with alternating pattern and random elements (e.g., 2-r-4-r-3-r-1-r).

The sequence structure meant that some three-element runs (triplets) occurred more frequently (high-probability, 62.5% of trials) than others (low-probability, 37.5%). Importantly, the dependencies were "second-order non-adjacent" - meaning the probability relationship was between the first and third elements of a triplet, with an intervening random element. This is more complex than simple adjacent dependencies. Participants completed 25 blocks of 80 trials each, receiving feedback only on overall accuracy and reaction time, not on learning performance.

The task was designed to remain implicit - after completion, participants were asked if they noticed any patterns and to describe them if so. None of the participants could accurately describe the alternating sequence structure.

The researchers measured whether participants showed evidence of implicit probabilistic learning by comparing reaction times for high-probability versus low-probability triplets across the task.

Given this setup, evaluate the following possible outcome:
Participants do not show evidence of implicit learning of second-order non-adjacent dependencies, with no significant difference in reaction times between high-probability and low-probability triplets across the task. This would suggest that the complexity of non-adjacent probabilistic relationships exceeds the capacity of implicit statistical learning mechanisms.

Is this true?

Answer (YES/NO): NO